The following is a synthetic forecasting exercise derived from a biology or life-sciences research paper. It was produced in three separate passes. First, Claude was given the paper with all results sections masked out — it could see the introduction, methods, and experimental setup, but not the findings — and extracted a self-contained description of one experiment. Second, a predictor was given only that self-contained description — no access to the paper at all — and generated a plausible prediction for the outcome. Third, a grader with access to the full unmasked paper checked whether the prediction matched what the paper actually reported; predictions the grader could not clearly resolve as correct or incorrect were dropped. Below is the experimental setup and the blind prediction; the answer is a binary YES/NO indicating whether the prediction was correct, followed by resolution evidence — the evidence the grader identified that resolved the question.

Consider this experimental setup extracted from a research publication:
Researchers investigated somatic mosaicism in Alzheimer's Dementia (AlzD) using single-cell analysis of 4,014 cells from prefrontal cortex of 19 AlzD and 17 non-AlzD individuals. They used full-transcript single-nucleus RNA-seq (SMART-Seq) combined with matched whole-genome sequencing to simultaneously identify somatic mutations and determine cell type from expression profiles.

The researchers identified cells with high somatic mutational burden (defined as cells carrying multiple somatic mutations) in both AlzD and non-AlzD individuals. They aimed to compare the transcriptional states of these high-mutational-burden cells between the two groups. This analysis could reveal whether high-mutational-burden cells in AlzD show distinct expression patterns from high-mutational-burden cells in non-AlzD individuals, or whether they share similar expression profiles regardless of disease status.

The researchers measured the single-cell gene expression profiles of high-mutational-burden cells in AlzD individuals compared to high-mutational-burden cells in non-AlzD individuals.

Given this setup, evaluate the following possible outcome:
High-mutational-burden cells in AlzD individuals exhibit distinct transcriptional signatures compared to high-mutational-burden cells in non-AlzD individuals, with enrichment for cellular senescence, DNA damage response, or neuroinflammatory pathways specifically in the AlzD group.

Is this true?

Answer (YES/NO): NO